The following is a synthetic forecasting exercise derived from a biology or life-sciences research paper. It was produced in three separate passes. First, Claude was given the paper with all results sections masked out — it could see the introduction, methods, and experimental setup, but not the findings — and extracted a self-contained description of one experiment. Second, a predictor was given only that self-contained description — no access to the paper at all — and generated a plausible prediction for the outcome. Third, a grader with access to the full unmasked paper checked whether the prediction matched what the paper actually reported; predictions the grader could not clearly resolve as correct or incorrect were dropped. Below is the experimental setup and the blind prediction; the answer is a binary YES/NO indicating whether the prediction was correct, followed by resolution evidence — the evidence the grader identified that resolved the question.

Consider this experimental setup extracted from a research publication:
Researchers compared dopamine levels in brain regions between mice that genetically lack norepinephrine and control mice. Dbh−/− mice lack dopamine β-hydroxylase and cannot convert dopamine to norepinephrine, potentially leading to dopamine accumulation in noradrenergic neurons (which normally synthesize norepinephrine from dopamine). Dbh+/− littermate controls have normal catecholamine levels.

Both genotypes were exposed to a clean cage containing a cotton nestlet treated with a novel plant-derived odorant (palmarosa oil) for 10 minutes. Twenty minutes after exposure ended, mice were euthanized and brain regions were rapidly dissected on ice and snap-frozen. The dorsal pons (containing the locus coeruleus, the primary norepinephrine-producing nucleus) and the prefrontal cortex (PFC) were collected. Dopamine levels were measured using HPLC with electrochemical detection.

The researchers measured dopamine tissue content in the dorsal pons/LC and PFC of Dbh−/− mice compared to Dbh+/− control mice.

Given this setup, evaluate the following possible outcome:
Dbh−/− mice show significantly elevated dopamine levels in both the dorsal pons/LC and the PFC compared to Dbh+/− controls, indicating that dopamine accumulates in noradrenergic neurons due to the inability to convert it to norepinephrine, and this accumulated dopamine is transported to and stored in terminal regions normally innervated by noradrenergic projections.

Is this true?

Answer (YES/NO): YES